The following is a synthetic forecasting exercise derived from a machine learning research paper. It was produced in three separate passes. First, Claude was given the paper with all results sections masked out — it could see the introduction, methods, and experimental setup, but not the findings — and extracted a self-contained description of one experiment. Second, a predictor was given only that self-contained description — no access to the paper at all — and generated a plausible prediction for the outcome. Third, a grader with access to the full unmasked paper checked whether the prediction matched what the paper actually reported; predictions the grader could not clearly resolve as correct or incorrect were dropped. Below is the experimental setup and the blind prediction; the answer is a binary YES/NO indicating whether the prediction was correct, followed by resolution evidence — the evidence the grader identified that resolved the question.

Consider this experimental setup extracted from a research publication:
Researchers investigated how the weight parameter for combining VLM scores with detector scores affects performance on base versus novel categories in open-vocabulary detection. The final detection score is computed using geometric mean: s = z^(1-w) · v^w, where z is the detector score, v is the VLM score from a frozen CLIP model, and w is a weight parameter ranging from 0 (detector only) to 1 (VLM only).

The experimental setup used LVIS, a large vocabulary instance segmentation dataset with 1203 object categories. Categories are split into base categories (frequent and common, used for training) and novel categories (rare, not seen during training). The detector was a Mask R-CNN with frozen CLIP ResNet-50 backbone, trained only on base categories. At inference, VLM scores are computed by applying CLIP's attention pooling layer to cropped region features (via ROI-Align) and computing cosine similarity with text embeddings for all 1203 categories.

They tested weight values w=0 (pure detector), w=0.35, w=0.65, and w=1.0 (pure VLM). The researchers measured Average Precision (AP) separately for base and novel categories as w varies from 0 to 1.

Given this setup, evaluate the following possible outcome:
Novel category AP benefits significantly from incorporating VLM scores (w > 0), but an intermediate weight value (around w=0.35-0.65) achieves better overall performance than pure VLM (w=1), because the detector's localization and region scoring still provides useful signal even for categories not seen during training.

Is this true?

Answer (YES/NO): YES